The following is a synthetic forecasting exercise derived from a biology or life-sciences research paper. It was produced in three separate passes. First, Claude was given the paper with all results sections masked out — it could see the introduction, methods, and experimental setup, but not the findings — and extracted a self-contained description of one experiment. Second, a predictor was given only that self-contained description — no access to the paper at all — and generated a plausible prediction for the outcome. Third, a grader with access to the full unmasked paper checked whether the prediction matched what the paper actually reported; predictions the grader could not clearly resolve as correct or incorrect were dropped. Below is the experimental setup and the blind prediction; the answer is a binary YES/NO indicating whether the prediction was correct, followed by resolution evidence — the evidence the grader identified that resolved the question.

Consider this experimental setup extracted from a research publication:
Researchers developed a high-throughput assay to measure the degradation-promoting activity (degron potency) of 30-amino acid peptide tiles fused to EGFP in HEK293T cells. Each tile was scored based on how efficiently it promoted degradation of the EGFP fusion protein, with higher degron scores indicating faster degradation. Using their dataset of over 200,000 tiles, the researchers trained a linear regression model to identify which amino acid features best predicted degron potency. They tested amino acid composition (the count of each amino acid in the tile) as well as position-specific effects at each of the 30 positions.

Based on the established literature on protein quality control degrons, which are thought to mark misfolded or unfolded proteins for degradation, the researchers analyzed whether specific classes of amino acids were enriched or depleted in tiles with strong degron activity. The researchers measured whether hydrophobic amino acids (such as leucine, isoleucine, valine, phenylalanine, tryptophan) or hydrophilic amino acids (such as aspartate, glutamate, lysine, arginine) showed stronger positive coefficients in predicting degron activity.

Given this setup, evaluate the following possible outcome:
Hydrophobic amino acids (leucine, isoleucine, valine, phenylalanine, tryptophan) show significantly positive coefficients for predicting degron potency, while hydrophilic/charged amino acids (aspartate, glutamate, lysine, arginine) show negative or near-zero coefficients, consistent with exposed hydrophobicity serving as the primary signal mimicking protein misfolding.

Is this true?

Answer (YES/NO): YES